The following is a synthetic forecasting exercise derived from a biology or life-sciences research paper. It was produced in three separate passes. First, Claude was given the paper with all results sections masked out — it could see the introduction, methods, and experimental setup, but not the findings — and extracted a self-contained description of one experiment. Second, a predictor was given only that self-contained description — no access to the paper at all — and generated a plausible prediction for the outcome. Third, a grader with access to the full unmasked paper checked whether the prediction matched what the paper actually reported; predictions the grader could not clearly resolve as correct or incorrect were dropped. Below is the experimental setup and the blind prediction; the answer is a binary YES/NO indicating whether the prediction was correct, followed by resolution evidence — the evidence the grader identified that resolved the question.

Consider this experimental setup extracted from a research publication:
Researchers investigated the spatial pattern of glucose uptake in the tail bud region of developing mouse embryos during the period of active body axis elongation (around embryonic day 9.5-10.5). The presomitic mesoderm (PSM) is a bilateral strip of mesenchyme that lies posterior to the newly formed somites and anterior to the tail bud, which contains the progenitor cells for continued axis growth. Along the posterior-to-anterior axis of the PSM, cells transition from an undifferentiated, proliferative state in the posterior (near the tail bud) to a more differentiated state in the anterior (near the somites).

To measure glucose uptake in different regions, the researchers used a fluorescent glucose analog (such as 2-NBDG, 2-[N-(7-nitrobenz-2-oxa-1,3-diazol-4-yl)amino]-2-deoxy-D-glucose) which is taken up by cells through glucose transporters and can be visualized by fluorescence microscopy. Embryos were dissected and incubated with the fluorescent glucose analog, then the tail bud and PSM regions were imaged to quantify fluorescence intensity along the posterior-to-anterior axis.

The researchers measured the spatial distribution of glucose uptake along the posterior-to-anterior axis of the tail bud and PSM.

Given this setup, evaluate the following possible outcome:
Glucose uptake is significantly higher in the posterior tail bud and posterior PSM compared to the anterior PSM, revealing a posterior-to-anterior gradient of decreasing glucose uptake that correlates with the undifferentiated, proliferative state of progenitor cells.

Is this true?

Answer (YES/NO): NO